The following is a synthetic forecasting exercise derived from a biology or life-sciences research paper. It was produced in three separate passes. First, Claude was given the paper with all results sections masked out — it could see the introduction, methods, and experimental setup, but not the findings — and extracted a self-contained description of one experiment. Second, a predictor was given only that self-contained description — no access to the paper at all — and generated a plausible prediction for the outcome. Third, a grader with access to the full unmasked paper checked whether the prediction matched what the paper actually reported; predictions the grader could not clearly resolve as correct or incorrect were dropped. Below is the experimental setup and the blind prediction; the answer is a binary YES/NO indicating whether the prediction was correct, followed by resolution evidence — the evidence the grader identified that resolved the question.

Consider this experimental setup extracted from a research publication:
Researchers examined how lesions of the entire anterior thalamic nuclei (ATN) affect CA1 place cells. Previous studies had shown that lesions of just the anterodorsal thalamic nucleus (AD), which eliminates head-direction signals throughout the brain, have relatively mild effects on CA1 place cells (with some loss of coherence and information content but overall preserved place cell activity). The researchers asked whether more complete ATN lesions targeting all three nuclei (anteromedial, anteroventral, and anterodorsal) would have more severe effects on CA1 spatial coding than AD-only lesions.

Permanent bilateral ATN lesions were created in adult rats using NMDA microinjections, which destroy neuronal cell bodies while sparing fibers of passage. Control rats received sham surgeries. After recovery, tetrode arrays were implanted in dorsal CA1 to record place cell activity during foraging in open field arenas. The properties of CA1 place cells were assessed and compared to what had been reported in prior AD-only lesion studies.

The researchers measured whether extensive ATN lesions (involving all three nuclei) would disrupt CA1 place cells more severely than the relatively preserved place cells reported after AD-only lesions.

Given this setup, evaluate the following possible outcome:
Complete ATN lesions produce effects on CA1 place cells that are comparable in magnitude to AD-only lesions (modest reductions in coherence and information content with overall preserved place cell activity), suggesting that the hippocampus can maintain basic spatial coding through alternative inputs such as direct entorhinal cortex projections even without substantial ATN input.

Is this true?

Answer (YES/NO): NO